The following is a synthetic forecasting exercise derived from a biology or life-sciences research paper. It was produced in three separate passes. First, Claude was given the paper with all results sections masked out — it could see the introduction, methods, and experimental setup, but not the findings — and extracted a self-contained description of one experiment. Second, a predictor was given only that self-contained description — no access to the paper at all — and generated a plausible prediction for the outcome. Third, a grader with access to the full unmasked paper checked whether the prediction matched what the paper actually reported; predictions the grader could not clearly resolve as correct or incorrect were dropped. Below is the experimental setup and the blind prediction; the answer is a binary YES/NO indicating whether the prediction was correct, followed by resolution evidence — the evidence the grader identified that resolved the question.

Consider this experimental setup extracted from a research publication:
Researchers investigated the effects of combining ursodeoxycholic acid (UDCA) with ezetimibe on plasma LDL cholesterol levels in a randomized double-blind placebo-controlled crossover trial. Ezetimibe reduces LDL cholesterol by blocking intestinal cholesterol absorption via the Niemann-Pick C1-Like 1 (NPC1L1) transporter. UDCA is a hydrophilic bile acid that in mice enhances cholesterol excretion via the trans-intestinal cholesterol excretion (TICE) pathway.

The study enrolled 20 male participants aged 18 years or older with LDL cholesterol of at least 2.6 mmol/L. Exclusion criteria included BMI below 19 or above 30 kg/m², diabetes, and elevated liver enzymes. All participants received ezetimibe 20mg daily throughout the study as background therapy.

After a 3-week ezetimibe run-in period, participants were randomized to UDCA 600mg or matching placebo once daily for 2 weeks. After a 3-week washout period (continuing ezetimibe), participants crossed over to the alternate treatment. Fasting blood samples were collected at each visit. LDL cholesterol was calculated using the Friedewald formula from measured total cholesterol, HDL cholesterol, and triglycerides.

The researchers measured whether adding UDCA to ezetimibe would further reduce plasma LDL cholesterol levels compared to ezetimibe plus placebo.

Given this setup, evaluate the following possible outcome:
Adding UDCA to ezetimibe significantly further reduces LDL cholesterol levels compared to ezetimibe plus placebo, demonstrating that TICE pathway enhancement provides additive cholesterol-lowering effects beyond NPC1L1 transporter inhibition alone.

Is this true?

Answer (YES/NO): NO